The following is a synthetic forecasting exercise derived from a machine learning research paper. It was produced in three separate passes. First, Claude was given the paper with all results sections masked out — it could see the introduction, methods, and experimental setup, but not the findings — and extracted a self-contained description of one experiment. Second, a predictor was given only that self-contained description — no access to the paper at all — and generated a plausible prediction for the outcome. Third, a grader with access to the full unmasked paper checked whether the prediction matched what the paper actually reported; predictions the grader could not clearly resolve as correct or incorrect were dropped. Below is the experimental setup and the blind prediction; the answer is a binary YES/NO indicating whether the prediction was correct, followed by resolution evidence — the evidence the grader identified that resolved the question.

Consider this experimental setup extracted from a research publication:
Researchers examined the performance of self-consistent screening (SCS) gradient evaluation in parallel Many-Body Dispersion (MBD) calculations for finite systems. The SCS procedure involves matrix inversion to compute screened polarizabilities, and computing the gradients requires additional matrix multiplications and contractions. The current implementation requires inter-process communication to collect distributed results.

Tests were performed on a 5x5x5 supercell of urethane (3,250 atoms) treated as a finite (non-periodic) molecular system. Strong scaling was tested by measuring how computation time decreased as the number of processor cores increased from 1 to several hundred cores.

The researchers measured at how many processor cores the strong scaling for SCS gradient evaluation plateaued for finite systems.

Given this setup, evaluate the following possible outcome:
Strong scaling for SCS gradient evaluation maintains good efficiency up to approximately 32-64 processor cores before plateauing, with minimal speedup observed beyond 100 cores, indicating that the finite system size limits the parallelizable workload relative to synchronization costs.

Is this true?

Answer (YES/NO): YES